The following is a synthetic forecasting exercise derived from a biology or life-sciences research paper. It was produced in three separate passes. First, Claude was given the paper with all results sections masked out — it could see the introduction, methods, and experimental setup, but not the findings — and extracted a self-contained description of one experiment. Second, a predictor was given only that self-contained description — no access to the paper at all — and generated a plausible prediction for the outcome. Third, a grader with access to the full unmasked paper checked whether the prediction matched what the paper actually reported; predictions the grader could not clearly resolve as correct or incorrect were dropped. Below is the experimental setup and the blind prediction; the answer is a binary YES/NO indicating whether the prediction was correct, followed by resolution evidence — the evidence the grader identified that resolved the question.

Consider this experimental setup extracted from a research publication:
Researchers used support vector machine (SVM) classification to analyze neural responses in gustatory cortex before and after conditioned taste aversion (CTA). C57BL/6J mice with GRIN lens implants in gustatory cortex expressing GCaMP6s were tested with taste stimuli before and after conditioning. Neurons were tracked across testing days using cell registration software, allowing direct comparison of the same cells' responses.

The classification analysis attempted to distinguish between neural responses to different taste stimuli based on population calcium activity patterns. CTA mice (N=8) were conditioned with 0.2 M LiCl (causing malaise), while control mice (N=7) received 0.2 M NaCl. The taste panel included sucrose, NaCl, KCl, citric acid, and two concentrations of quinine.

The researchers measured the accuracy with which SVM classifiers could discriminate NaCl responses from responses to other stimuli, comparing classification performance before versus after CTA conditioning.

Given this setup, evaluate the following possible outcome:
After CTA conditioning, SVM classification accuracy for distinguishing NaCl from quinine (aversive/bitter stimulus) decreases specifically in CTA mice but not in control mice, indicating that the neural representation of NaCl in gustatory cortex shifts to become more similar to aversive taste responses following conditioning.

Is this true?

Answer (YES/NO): YES